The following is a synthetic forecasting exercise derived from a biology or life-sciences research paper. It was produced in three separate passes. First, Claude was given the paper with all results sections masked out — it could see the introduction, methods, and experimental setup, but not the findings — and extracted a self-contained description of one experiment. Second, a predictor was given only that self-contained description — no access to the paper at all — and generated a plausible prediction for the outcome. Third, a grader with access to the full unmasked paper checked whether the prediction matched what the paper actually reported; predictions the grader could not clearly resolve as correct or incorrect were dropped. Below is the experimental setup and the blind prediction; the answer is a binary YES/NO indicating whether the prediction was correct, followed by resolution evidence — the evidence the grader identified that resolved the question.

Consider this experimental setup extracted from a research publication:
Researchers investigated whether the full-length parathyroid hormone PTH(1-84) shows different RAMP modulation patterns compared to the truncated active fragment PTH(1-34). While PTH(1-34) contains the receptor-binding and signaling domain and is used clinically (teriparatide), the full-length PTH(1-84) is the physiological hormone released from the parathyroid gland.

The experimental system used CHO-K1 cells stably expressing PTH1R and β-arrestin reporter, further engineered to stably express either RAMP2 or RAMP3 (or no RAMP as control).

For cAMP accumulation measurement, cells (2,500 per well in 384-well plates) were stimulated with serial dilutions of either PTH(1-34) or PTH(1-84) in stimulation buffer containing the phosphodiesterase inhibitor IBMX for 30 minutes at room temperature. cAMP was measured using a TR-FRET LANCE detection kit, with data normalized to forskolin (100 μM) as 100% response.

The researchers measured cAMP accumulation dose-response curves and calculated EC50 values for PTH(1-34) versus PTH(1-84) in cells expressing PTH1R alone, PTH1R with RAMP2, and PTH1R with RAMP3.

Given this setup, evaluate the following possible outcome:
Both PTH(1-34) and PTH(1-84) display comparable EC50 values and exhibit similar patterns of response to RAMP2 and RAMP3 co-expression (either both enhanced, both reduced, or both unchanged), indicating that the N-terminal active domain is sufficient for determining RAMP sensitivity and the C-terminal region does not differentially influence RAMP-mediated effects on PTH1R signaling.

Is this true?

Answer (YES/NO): NO